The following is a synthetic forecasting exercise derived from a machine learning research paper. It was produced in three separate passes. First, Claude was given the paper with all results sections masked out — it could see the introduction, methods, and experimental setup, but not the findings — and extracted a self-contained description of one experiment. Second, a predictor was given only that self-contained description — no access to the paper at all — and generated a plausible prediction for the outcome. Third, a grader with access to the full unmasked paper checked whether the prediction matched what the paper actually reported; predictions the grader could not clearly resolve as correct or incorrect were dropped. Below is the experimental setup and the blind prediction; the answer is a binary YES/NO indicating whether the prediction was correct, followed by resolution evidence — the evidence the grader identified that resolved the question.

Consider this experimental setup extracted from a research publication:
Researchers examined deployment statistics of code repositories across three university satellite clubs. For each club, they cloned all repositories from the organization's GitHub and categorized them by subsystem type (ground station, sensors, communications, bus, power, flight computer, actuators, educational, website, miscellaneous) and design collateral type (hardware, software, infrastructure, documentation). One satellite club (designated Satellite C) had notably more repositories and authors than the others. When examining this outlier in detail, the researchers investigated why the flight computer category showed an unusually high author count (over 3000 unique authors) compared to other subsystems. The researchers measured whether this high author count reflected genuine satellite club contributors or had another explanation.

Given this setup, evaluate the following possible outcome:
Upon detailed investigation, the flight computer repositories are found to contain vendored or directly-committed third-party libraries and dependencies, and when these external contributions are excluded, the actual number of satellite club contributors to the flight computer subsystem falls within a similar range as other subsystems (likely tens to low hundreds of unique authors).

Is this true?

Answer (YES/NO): NO